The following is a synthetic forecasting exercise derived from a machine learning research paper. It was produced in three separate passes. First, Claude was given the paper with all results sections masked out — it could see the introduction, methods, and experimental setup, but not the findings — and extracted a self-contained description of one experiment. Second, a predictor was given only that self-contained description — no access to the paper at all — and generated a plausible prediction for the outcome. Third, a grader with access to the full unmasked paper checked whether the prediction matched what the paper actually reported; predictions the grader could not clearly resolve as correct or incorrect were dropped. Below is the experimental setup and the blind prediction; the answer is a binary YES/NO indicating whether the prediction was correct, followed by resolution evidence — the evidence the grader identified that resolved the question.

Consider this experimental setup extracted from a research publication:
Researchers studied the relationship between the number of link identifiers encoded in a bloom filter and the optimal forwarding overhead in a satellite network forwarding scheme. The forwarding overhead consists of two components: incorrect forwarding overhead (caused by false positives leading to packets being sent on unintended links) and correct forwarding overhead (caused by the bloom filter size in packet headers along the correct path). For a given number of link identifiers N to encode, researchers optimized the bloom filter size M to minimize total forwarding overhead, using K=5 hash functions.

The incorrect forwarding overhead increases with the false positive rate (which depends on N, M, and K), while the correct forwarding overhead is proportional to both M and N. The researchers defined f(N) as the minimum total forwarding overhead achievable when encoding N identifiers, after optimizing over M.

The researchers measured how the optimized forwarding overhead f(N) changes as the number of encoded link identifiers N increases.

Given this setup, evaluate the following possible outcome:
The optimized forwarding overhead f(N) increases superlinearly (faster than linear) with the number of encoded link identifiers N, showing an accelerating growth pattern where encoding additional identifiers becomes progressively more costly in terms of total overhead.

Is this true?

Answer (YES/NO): YES